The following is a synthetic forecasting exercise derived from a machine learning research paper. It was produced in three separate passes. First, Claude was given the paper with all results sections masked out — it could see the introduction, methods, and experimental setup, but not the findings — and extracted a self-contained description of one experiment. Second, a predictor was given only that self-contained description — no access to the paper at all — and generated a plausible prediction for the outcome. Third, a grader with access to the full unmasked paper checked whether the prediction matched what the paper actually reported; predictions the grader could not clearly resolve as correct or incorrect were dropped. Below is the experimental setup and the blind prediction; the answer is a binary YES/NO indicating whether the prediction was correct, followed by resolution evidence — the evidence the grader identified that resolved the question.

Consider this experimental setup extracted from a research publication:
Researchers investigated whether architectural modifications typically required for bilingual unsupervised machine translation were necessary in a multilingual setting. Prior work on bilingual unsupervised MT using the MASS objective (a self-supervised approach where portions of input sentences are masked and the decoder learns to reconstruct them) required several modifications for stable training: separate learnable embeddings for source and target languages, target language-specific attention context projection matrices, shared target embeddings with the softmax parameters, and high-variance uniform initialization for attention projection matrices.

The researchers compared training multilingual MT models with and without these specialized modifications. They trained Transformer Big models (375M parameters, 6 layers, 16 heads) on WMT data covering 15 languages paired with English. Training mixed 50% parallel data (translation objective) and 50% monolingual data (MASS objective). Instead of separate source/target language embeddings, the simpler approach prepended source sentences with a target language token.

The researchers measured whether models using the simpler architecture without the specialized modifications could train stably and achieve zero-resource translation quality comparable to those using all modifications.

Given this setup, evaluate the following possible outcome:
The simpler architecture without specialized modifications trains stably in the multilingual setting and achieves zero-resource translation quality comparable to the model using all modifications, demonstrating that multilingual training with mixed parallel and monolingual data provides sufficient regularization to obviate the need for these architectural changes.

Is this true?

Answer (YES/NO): YES